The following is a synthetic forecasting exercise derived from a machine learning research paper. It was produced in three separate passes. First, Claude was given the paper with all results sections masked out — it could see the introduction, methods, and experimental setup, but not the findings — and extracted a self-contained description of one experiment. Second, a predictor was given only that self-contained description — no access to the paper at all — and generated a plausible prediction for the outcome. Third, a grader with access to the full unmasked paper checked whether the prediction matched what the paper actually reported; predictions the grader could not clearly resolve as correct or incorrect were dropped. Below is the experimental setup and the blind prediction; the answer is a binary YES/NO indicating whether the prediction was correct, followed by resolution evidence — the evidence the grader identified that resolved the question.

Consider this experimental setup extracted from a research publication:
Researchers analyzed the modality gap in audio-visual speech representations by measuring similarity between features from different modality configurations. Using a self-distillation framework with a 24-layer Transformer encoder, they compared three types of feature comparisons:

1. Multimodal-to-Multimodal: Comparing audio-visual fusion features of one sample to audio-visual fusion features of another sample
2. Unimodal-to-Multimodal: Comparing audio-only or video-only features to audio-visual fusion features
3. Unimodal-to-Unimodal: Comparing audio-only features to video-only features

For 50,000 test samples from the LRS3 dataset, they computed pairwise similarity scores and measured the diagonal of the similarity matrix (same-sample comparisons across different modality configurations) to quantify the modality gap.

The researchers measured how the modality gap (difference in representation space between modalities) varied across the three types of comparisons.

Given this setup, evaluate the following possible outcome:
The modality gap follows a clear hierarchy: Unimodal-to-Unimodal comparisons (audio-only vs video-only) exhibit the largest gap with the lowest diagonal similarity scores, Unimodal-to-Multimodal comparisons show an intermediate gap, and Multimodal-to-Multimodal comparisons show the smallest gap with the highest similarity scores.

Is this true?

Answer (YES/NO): YES